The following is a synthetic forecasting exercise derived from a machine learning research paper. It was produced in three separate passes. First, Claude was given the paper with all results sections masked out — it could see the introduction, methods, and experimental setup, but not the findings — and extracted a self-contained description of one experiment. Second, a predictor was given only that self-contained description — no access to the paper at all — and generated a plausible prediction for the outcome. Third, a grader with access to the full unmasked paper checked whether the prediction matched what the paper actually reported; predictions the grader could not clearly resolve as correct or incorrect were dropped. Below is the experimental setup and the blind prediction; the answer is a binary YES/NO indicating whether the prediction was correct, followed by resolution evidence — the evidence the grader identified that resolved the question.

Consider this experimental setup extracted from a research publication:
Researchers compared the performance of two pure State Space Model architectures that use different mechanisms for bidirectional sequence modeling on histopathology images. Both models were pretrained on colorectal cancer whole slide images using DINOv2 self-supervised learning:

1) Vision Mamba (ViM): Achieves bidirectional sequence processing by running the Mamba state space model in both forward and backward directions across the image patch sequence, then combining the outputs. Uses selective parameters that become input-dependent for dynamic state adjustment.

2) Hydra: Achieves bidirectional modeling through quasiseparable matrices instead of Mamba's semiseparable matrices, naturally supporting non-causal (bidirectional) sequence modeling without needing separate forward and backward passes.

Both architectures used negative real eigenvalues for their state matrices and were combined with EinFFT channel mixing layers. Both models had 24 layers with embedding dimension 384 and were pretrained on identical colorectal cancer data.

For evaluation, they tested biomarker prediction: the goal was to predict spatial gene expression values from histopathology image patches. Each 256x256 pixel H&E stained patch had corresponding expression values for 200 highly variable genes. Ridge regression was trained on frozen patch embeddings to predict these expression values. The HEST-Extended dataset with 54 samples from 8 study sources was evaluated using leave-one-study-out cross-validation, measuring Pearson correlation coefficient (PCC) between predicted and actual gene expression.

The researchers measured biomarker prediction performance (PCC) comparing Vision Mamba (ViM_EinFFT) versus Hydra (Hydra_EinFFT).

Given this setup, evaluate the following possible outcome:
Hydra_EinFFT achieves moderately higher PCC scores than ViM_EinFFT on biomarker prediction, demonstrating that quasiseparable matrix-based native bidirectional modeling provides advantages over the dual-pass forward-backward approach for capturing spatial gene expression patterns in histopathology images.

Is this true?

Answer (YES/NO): YES